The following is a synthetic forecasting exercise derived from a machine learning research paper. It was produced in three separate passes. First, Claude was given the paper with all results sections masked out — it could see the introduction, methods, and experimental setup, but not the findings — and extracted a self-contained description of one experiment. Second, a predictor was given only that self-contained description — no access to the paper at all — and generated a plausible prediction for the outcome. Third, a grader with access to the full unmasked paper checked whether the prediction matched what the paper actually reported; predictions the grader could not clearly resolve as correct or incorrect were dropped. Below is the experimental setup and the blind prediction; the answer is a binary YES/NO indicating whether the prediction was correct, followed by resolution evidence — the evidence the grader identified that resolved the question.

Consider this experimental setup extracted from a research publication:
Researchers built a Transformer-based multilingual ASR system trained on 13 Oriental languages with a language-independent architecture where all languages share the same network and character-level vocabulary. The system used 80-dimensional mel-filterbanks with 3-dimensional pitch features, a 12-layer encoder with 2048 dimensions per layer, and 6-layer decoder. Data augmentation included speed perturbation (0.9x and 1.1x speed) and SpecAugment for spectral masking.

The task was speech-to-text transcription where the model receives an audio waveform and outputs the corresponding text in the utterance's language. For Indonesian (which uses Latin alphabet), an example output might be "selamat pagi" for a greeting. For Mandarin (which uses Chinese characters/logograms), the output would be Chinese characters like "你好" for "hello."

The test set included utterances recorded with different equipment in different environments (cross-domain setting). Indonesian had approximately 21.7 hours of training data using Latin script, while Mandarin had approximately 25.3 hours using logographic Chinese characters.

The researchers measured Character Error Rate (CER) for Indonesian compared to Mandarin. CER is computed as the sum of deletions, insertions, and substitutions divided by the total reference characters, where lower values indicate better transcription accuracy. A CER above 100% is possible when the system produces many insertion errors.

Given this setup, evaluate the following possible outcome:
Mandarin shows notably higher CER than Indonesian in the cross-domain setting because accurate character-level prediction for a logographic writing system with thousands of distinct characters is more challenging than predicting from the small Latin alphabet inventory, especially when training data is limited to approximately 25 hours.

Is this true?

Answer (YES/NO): YES